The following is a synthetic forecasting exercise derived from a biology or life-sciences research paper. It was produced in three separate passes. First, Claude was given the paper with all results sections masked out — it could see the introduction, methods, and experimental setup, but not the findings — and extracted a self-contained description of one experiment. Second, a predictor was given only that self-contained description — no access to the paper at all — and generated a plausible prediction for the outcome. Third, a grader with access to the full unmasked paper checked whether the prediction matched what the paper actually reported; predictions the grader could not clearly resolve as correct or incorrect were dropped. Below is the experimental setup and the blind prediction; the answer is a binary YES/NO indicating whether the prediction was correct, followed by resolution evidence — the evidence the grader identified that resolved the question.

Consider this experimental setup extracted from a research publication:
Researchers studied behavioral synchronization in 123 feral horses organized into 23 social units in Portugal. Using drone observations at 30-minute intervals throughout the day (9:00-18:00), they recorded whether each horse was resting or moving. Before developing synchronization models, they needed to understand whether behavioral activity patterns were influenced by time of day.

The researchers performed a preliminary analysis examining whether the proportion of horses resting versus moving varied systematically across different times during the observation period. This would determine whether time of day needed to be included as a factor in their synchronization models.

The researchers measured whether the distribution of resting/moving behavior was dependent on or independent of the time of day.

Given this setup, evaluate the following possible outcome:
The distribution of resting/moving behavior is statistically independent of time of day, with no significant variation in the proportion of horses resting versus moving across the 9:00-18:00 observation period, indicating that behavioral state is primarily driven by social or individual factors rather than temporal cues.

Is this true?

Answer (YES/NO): YES